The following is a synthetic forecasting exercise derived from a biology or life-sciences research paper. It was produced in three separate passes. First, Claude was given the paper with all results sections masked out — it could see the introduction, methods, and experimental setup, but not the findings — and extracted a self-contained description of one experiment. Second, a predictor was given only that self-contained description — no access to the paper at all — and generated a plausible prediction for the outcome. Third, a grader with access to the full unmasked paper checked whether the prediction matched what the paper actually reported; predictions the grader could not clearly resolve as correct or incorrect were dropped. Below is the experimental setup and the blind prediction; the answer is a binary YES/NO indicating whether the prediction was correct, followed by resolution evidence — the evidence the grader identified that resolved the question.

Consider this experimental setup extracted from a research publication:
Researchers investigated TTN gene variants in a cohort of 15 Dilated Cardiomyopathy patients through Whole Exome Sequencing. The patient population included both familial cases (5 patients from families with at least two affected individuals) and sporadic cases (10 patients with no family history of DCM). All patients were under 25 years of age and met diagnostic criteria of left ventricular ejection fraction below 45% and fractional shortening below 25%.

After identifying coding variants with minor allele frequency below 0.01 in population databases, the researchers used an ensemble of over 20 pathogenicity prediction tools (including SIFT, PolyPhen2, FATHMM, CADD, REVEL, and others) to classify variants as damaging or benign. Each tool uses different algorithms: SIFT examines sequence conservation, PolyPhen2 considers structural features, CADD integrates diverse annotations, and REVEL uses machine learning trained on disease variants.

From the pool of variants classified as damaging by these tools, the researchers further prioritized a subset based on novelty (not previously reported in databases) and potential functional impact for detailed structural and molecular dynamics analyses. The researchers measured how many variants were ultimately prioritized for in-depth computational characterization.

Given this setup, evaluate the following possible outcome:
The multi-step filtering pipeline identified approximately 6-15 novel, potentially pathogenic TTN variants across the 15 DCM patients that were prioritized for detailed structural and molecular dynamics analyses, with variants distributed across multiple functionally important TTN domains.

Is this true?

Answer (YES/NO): NO